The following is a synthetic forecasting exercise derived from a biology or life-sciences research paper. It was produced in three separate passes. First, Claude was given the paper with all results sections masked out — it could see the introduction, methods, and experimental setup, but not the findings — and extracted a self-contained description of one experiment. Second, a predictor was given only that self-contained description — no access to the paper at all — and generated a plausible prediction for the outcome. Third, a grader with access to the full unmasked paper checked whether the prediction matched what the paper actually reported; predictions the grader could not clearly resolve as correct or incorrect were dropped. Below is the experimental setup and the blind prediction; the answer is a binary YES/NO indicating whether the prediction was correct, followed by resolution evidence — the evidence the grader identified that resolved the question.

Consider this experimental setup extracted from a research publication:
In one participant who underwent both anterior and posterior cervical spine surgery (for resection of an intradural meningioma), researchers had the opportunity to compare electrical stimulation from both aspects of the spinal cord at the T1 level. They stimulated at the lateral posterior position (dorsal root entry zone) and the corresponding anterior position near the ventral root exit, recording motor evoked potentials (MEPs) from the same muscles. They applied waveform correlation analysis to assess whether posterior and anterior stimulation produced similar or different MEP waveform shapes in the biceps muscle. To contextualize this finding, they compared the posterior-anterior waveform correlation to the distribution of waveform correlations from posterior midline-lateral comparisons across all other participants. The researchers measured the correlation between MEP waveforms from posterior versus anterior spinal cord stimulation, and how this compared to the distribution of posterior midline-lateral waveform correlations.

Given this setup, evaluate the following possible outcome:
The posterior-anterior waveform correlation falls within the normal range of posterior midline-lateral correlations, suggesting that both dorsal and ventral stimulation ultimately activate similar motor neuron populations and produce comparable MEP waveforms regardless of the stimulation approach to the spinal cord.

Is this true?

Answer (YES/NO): NO